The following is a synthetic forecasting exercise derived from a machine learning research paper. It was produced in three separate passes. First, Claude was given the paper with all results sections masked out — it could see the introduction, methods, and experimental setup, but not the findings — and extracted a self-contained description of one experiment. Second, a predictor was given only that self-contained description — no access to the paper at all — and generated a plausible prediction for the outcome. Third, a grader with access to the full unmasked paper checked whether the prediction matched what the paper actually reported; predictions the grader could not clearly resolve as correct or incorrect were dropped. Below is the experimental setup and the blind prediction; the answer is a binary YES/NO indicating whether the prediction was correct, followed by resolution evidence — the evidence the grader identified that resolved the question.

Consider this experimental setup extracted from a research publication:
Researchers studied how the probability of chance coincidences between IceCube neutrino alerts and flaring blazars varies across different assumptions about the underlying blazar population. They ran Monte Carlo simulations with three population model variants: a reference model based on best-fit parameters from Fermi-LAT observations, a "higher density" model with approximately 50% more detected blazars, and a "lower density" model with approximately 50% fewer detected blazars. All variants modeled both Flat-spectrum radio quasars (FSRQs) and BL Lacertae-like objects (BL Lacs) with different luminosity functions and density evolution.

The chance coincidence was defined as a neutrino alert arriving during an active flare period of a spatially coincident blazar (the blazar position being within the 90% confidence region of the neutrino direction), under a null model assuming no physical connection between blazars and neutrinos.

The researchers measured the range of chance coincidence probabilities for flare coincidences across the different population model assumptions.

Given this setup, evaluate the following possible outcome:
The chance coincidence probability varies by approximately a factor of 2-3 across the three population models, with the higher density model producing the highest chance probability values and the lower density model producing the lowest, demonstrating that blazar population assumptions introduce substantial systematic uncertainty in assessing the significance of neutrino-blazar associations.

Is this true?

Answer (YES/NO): YES